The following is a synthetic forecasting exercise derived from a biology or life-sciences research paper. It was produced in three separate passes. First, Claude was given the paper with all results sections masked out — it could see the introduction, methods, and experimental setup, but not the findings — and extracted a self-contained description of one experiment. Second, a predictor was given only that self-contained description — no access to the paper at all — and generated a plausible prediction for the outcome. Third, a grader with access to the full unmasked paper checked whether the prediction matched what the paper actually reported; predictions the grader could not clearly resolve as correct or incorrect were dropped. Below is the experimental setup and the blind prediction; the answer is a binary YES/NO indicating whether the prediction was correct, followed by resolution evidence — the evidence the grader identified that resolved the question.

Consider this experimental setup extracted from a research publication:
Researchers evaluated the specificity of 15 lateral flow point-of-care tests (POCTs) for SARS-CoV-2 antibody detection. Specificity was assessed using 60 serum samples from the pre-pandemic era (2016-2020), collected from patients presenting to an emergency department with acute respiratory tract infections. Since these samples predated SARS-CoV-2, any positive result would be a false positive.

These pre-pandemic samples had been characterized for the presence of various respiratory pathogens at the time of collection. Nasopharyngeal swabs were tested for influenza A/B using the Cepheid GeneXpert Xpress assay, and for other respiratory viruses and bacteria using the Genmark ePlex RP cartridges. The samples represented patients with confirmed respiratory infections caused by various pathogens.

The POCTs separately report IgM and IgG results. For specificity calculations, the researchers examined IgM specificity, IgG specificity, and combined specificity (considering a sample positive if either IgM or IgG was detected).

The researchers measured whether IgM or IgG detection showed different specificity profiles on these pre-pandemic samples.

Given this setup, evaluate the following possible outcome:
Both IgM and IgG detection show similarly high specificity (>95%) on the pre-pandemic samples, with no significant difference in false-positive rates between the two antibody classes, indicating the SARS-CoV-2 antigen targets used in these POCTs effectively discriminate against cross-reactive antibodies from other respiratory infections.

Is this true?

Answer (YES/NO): NO